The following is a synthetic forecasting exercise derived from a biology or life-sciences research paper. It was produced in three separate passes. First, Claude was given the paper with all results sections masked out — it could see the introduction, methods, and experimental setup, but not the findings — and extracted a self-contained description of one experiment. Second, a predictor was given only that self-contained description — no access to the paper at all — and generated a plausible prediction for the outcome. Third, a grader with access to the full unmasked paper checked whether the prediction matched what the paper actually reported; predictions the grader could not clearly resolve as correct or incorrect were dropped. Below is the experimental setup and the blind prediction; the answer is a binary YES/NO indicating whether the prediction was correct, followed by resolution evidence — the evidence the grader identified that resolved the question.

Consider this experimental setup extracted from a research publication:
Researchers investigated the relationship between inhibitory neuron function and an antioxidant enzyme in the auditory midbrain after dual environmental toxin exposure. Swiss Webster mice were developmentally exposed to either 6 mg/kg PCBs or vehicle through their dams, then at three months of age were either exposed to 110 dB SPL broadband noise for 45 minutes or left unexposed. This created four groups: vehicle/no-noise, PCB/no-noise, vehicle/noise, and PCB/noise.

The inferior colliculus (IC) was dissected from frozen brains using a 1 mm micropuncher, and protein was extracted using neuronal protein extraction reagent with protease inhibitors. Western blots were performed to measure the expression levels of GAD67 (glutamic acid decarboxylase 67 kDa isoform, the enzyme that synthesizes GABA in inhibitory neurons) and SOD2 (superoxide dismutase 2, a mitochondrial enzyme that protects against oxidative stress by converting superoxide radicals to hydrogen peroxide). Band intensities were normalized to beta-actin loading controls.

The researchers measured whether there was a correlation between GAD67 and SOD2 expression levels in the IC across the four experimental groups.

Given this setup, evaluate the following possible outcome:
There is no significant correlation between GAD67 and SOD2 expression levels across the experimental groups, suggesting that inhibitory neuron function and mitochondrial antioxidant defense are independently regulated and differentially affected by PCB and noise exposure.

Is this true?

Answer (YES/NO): NO